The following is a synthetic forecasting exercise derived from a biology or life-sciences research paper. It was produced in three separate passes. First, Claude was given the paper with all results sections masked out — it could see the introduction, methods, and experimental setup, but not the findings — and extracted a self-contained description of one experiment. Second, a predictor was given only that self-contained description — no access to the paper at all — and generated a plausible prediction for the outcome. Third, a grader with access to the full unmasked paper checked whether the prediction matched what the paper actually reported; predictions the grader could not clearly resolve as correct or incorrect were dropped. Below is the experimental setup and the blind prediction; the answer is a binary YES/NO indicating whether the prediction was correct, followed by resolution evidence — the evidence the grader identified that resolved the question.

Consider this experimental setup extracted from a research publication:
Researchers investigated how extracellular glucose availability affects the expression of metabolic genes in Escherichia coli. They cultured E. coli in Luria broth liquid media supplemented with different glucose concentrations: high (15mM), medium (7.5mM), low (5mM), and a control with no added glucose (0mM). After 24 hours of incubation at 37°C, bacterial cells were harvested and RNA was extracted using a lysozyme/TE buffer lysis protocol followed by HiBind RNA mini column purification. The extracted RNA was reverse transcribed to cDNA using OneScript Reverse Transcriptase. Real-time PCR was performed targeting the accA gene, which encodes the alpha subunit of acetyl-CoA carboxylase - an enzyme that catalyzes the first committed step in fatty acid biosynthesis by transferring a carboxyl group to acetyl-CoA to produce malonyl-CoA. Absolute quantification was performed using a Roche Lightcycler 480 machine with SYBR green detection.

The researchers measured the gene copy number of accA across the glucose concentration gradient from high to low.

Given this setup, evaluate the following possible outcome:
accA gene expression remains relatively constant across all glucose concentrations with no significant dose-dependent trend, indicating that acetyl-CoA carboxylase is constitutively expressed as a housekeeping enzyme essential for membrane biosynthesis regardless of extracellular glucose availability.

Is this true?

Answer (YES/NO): NO